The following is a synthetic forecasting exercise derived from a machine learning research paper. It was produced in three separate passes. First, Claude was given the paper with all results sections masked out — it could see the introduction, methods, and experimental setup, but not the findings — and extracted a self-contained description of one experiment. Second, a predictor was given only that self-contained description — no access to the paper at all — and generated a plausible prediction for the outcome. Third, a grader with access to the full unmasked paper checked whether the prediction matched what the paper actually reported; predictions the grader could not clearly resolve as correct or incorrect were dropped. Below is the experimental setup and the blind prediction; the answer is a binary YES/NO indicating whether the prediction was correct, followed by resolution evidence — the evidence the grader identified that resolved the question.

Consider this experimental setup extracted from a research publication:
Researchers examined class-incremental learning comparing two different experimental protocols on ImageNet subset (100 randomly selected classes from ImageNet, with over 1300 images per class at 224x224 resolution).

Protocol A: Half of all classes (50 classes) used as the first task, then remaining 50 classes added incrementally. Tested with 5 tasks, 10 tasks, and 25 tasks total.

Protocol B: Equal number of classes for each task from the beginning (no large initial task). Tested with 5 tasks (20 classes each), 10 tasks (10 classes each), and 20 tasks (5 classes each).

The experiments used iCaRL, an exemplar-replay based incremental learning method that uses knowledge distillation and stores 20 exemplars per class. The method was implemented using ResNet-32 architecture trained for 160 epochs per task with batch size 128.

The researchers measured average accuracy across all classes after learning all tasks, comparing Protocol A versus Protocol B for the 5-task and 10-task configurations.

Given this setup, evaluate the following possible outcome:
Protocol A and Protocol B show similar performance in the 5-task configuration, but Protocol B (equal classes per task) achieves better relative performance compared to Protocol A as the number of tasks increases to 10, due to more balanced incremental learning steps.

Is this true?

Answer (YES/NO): NO